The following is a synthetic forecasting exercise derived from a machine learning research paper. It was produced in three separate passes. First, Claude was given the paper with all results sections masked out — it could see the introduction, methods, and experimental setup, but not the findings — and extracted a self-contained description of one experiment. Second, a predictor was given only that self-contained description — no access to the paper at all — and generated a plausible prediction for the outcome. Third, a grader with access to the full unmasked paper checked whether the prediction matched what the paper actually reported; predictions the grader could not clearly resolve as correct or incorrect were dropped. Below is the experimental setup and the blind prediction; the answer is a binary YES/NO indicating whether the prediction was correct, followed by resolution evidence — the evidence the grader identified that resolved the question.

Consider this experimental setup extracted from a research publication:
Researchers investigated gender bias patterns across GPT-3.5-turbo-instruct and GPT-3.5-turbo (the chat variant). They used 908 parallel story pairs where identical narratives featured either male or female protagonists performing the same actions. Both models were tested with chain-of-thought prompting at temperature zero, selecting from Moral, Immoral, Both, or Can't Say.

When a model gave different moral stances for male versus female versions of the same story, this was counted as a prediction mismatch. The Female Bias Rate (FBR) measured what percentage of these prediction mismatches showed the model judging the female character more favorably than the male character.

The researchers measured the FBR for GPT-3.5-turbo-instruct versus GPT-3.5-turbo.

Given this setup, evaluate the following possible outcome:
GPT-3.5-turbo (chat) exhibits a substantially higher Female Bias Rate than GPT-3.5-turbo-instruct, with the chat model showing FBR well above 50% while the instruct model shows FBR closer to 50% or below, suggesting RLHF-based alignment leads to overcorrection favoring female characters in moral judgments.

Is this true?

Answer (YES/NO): NO